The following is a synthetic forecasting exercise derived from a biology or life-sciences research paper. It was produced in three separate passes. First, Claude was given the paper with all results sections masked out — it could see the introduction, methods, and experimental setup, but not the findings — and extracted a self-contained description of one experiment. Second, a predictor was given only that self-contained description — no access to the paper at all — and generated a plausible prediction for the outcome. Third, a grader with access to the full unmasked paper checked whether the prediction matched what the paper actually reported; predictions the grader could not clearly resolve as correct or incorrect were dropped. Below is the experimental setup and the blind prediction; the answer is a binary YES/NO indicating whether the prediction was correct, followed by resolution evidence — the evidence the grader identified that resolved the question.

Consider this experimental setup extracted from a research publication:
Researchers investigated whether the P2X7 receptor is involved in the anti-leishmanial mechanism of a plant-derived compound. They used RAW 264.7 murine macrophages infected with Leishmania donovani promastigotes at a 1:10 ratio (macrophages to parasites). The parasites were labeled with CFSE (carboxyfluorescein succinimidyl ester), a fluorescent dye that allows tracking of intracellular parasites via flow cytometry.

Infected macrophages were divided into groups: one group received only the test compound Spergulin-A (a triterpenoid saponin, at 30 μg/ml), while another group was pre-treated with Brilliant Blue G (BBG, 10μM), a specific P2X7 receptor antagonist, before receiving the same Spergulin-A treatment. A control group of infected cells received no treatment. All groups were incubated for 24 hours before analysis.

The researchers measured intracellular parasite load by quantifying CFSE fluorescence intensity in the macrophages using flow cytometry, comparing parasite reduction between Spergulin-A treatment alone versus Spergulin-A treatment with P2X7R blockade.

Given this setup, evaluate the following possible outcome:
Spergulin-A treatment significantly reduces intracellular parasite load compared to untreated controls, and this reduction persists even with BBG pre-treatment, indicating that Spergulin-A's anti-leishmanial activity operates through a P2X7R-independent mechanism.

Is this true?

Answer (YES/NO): NO